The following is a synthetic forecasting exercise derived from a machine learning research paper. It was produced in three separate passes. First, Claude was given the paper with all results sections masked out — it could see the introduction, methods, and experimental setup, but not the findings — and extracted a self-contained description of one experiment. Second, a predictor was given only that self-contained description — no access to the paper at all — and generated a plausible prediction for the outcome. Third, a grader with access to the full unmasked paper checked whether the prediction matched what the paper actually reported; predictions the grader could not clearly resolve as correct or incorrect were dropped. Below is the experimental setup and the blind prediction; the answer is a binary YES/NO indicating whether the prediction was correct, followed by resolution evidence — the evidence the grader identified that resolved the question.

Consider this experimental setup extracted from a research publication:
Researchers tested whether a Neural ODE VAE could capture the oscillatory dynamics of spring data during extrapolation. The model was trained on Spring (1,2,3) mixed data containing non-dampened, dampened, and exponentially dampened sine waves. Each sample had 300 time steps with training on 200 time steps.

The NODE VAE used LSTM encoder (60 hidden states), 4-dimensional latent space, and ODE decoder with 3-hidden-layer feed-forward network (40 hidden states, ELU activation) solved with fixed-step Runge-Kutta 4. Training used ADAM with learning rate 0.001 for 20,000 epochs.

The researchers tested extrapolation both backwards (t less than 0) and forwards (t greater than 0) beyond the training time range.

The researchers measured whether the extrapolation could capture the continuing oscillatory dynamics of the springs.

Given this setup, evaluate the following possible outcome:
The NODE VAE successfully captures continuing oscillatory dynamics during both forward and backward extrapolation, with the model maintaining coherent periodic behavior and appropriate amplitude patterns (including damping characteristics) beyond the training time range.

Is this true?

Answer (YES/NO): NO